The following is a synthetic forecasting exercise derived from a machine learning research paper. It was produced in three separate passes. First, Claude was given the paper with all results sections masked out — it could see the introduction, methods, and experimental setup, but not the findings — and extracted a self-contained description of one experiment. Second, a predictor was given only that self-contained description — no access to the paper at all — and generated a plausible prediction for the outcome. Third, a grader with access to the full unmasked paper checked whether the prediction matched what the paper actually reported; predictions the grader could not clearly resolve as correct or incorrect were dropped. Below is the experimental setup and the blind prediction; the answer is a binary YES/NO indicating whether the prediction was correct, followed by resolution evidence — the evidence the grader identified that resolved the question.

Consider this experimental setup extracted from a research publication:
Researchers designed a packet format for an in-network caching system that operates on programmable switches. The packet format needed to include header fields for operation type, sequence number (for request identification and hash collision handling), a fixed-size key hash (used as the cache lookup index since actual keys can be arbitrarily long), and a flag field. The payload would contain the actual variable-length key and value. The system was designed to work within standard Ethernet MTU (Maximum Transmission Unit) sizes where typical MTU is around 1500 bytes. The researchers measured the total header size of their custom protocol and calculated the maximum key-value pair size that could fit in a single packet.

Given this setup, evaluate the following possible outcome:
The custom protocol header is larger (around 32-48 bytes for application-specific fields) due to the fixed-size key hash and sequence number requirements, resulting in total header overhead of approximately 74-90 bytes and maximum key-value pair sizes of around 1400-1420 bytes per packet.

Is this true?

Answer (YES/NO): NO